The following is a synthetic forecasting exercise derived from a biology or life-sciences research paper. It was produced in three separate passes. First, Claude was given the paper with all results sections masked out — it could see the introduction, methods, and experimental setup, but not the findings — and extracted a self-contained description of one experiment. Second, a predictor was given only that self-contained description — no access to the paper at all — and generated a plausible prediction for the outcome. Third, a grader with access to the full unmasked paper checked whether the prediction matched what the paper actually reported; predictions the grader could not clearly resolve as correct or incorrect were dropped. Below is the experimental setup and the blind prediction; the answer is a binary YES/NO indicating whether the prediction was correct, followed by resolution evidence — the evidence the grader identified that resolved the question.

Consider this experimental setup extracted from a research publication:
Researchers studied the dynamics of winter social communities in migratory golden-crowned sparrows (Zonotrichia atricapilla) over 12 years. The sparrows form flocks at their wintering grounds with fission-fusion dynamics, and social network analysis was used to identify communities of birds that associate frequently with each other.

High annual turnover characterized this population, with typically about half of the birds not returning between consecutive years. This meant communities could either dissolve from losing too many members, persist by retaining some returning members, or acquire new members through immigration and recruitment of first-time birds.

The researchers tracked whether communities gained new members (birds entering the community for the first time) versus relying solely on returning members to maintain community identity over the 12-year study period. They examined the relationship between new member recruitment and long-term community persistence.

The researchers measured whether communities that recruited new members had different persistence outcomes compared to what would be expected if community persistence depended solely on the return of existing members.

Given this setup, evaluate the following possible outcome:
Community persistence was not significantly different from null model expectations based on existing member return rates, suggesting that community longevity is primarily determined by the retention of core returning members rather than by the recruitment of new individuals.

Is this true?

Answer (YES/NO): NO